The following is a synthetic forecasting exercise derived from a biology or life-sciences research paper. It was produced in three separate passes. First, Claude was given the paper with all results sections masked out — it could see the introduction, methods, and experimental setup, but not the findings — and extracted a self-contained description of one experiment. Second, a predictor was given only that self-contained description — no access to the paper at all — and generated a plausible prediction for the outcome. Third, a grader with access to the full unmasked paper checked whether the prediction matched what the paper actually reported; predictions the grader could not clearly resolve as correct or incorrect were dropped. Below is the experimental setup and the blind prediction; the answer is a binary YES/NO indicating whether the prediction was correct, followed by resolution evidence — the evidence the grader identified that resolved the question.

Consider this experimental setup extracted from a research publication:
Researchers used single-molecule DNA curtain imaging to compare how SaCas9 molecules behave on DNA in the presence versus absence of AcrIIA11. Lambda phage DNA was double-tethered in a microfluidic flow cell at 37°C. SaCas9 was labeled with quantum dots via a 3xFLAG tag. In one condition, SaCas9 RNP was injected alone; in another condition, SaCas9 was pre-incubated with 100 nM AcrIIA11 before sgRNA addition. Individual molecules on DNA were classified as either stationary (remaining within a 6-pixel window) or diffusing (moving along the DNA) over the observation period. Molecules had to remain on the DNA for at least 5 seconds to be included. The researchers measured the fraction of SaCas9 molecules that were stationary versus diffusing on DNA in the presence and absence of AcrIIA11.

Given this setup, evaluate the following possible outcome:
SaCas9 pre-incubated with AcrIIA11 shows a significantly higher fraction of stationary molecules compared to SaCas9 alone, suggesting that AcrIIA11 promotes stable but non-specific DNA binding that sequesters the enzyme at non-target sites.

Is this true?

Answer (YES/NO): YES